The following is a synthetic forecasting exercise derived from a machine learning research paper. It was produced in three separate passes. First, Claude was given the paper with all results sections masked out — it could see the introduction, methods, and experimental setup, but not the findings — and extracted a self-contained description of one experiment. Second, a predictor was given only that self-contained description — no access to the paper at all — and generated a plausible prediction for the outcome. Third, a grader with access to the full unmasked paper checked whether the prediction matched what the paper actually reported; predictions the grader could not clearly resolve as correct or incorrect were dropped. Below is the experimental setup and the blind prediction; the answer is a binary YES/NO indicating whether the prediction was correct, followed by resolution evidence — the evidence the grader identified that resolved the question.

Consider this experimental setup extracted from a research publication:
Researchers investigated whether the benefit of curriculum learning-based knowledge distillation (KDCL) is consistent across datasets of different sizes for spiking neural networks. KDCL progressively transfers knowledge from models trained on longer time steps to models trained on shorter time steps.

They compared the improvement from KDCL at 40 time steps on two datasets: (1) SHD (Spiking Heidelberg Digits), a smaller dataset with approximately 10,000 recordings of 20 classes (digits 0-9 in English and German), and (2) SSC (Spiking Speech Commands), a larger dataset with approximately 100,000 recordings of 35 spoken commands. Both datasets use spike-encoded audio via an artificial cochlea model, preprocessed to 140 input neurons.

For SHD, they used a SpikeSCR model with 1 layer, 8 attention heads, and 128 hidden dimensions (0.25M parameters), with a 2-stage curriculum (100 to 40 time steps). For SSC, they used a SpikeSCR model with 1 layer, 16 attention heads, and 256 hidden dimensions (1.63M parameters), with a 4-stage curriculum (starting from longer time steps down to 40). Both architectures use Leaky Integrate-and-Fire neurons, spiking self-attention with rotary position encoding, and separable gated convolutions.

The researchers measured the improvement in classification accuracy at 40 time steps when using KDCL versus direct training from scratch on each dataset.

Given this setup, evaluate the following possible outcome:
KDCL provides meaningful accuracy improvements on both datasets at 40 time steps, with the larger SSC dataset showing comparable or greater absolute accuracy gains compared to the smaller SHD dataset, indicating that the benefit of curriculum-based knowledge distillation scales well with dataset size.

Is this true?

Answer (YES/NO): NO